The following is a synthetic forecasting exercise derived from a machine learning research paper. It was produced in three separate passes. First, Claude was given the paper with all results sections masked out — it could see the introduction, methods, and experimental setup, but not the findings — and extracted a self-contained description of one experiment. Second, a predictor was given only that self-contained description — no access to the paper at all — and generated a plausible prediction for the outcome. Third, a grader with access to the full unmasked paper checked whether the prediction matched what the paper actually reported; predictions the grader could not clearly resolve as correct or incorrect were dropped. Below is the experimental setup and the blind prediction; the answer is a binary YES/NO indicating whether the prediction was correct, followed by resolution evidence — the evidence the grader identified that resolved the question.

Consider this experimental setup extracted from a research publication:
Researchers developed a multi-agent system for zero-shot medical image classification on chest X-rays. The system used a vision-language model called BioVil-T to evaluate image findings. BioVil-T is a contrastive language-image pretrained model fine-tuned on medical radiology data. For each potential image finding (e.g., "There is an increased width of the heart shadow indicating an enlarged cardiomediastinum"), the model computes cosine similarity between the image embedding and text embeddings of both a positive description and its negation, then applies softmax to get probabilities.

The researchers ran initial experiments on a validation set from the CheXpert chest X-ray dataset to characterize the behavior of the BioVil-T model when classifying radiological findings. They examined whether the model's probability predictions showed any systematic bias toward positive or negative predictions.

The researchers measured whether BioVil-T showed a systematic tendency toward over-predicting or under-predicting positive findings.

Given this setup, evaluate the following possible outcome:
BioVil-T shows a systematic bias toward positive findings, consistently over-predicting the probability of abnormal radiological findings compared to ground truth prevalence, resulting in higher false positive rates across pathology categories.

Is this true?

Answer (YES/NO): YES